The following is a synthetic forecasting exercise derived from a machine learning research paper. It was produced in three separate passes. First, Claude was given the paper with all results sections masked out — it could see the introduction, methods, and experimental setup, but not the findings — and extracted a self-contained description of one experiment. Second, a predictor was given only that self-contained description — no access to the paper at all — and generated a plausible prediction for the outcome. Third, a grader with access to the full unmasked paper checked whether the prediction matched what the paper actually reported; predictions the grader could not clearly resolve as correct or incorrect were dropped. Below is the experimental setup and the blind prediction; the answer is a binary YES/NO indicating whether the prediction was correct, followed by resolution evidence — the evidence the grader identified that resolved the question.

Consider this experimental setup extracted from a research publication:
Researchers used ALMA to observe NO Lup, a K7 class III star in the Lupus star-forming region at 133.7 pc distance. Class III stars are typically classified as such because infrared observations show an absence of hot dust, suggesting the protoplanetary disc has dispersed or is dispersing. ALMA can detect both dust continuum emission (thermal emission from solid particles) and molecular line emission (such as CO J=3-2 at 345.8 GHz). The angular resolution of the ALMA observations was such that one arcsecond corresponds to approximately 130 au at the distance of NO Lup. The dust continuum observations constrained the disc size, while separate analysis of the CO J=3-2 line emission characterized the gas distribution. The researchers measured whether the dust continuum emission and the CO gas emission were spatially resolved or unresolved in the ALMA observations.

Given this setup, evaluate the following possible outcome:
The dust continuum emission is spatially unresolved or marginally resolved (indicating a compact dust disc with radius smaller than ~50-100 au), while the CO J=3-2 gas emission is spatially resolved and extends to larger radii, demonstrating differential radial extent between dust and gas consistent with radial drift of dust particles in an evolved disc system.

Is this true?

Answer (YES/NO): NO